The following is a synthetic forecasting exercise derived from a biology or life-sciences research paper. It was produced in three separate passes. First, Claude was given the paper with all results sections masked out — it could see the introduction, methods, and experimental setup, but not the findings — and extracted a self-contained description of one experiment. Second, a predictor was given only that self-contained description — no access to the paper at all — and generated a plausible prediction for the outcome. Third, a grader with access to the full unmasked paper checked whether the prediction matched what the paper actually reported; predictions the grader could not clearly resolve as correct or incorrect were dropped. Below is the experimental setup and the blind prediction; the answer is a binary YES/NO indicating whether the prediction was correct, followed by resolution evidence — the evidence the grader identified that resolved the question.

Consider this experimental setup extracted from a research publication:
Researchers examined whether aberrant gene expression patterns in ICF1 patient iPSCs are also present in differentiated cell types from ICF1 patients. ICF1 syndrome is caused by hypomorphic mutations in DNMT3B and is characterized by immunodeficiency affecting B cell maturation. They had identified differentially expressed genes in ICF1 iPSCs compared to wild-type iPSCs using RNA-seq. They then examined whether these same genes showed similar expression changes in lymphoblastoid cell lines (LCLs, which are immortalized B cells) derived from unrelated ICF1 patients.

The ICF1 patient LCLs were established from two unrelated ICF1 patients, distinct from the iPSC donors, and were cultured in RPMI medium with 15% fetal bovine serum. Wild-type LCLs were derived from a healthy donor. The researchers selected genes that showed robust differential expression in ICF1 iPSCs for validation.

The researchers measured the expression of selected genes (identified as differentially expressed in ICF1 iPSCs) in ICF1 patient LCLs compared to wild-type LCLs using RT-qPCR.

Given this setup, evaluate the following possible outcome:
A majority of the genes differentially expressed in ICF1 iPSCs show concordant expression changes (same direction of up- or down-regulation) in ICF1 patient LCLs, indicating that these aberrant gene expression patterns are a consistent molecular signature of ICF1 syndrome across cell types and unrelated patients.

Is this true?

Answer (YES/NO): NO